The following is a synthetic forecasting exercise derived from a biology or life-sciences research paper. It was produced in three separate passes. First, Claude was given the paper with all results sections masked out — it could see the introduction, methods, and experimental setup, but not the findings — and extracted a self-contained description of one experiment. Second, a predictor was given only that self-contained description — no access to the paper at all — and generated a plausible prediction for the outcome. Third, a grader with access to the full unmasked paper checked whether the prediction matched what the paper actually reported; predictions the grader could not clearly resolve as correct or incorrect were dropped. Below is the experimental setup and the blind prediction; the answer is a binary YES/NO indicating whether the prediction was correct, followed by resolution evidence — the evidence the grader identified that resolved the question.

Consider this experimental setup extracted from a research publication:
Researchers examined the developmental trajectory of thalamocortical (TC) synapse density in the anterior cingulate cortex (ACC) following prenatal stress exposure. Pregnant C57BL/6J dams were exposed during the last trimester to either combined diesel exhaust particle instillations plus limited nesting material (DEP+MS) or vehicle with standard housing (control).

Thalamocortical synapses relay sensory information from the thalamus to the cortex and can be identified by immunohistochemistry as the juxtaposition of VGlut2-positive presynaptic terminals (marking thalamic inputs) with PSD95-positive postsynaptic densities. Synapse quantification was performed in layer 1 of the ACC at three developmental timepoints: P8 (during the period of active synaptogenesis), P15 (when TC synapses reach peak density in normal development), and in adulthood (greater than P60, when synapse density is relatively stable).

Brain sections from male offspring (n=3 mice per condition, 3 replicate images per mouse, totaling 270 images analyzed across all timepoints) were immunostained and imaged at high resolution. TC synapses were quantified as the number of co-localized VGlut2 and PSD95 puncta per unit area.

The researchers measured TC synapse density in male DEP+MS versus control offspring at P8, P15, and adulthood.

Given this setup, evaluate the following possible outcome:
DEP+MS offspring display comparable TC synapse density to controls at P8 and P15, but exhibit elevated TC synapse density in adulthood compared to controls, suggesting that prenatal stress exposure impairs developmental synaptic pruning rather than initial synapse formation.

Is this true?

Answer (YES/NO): NO